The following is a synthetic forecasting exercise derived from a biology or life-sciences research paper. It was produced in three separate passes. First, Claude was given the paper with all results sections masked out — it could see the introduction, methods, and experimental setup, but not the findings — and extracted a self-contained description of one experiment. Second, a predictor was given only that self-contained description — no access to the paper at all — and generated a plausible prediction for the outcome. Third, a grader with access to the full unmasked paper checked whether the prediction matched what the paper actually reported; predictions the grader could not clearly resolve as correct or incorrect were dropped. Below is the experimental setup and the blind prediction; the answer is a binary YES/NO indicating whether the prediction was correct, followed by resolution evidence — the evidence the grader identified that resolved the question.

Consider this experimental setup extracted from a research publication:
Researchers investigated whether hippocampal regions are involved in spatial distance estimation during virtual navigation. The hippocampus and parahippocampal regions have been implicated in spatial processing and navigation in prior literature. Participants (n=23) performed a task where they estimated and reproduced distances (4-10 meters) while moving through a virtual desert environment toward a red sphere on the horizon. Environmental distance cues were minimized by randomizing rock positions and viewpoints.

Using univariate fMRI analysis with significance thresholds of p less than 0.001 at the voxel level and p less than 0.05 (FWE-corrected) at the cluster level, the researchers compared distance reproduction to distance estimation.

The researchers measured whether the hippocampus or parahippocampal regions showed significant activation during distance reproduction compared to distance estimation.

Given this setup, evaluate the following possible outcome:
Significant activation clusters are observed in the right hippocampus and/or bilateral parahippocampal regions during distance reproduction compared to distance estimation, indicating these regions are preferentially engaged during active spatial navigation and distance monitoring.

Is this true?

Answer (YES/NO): YES